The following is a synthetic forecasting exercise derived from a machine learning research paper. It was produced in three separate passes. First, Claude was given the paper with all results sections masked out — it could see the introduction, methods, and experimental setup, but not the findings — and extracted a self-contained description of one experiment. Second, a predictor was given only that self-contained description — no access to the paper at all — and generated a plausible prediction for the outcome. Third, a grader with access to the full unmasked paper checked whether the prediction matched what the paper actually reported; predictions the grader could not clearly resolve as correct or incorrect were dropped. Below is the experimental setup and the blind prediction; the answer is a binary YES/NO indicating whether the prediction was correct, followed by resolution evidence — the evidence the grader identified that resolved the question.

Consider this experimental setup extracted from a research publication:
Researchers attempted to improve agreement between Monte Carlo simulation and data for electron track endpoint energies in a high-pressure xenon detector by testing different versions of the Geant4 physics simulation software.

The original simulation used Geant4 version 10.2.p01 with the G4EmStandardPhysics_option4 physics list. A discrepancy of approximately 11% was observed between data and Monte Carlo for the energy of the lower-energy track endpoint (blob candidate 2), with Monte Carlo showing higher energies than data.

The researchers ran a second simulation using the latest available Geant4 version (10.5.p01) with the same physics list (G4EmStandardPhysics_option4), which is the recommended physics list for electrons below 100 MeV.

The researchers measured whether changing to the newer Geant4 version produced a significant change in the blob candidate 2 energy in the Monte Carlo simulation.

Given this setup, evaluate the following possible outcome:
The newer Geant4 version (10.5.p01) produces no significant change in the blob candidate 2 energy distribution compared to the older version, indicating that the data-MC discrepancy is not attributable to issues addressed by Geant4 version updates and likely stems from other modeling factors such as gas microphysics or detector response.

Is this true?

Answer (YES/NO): YES